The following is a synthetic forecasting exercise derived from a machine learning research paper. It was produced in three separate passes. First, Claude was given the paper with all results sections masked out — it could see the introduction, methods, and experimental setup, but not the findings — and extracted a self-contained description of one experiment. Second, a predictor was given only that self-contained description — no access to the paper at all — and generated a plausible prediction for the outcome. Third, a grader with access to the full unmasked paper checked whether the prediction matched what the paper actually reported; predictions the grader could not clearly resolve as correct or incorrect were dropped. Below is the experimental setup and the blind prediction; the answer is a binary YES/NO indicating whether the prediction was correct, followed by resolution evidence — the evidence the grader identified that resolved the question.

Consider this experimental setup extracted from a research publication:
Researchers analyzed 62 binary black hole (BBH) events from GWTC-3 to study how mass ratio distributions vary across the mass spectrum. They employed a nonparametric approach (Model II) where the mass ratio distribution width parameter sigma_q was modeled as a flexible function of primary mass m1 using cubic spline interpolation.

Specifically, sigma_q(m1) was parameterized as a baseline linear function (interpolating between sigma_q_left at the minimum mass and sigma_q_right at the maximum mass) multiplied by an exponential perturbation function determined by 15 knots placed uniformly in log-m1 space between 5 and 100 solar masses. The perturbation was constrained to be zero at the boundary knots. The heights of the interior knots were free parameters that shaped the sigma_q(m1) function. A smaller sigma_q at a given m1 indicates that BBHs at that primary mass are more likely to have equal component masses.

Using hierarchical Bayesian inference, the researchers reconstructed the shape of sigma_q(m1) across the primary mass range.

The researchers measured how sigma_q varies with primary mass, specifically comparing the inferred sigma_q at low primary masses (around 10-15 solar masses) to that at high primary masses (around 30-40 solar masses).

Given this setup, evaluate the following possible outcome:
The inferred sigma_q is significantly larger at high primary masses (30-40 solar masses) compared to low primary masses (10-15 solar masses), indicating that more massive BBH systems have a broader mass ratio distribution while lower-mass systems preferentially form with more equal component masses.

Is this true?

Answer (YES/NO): NO